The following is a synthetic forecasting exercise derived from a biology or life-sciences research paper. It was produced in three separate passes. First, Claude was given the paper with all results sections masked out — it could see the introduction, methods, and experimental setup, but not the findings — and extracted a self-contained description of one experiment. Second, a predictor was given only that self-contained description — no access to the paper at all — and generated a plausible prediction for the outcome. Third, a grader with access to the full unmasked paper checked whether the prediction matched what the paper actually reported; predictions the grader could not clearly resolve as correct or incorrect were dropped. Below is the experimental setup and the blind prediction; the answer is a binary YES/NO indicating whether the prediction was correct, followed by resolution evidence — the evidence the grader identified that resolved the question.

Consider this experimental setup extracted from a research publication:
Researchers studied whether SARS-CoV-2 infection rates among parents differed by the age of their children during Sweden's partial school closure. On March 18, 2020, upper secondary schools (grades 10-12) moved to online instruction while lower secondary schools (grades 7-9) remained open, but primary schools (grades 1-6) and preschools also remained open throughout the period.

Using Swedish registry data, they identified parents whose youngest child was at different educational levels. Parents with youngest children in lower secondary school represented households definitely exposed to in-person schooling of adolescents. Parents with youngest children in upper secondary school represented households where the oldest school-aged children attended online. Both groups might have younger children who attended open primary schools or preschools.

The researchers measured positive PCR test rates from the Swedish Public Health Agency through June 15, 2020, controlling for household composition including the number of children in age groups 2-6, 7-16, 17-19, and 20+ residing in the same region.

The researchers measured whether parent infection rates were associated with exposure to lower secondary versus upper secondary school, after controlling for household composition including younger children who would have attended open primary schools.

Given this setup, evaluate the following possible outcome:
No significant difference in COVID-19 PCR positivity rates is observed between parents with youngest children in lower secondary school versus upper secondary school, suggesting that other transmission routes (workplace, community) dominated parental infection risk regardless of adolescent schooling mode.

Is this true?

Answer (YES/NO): NO